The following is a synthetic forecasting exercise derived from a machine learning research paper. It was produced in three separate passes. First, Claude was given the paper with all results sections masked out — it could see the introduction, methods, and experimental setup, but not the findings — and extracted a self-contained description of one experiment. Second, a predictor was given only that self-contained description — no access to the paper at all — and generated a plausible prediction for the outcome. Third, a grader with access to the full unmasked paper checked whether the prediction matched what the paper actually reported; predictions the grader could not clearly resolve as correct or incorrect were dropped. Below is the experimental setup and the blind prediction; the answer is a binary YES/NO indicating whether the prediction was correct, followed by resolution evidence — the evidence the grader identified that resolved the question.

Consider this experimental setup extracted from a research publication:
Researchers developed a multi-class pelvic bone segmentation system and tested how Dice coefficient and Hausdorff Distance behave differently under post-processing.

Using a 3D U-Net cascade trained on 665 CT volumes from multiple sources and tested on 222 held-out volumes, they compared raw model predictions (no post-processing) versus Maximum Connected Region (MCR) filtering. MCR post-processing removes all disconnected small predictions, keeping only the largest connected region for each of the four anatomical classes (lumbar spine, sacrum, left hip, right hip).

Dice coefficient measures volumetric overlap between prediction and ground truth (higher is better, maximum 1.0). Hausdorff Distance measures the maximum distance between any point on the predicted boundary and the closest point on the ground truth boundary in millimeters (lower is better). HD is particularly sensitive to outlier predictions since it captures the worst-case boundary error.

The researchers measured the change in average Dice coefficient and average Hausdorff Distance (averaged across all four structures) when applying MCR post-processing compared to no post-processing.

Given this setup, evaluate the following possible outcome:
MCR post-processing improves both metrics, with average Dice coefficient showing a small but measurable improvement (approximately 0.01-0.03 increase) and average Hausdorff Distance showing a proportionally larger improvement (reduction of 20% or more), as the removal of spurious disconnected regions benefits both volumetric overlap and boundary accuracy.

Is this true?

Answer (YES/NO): NO